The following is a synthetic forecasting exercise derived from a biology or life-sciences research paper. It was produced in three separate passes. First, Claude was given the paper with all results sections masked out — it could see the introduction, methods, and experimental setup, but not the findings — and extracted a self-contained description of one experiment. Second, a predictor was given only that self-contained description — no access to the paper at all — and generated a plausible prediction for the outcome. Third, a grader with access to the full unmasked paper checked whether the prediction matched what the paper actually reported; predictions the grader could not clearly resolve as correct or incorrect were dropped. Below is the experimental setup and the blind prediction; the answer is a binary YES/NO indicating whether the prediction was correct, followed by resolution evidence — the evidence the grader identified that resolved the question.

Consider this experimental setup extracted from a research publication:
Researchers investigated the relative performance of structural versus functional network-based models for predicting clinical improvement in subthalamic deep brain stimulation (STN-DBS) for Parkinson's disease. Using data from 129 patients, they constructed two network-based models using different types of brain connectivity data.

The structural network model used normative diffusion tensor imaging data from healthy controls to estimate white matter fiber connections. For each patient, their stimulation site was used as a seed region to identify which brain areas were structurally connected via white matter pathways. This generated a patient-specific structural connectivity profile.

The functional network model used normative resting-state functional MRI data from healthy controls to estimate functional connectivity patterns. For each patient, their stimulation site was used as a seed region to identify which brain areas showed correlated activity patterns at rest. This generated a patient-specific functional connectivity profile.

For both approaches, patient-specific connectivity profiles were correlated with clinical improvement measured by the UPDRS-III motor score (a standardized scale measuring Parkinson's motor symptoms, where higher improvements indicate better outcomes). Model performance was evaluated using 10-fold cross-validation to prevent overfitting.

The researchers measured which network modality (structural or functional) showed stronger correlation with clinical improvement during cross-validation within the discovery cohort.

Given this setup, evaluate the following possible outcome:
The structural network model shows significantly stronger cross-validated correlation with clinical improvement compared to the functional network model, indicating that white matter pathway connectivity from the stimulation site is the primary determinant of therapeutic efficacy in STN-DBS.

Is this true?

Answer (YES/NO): NO